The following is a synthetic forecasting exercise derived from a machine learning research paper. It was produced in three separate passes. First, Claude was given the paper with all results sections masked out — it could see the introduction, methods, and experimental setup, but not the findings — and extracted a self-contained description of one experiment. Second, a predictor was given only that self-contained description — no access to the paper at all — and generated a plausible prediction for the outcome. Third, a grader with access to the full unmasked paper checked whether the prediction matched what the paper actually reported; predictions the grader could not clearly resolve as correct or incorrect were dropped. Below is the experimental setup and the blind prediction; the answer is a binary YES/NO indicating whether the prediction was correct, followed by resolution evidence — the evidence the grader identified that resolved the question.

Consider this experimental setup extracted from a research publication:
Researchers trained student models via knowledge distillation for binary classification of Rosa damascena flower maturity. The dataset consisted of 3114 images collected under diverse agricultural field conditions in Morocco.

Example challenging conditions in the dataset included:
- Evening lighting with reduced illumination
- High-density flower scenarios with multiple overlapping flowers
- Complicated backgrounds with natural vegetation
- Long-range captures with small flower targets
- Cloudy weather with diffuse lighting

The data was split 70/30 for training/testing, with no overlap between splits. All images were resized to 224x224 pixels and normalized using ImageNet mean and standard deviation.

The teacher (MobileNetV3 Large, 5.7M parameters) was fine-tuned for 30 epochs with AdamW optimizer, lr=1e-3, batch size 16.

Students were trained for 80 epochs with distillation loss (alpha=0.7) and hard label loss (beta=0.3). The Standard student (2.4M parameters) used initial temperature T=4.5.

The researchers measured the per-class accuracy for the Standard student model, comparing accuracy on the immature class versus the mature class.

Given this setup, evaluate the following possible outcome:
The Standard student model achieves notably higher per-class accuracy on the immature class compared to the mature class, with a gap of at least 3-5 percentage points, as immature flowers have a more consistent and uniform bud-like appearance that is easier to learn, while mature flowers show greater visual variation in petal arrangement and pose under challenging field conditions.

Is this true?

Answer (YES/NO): NO